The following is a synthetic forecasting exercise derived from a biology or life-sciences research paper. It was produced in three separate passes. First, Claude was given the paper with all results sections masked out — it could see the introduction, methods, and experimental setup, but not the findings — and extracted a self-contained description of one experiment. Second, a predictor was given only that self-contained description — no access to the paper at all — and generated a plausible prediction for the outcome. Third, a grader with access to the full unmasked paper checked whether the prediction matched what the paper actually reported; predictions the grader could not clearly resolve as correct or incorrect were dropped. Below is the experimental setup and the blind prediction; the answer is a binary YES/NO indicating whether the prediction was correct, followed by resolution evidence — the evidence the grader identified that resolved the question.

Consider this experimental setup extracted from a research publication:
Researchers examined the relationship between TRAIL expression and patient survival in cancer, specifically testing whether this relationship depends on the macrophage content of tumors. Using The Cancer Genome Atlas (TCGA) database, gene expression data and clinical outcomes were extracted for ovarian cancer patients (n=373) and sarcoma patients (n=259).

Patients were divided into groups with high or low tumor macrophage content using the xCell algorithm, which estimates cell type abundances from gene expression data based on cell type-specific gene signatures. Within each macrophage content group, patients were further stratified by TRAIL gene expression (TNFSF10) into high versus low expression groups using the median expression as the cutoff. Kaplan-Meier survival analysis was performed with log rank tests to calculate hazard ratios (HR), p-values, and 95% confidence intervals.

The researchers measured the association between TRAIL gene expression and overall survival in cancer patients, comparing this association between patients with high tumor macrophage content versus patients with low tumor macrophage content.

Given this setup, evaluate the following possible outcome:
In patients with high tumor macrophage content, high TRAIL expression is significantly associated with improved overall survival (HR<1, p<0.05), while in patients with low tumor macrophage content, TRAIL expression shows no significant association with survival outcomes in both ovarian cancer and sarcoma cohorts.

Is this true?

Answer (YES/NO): YES